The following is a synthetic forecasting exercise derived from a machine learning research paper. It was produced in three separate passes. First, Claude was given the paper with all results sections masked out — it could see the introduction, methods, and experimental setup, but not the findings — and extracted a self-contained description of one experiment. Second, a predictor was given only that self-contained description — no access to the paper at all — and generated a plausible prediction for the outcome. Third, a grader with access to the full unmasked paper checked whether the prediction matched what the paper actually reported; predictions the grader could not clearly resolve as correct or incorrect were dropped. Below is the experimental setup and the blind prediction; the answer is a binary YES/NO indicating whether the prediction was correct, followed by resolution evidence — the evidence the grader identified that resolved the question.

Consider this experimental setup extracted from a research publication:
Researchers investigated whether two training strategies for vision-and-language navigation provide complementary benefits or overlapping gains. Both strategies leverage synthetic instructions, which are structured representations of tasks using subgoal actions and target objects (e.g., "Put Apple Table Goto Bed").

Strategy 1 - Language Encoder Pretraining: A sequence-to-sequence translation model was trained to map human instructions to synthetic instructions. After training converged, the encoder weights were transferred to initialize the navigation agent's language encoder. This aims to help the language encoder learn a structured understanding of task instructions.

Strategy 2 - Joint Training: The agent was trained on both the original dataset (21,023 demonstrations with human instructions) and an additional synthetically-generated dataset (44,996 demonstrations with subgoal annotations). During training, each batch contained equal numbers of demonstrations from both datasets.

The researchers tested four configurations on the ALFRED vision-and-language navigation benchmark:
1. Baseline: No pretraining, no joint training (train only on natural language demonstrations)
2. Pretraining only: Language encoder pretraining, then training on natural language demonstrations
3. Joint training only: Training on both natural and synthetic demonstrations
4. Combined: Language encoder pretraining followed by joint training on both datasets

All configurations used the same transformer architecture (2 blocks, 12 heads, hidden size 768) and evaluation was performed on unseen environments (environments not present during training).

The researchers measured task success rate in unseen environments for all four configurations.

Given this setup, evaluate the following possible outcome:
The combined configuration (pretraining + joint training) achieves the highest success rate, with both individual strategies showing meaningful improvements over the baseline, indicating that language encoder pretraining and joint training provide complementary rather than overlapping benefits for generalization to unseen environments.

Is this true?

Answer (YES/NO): YES